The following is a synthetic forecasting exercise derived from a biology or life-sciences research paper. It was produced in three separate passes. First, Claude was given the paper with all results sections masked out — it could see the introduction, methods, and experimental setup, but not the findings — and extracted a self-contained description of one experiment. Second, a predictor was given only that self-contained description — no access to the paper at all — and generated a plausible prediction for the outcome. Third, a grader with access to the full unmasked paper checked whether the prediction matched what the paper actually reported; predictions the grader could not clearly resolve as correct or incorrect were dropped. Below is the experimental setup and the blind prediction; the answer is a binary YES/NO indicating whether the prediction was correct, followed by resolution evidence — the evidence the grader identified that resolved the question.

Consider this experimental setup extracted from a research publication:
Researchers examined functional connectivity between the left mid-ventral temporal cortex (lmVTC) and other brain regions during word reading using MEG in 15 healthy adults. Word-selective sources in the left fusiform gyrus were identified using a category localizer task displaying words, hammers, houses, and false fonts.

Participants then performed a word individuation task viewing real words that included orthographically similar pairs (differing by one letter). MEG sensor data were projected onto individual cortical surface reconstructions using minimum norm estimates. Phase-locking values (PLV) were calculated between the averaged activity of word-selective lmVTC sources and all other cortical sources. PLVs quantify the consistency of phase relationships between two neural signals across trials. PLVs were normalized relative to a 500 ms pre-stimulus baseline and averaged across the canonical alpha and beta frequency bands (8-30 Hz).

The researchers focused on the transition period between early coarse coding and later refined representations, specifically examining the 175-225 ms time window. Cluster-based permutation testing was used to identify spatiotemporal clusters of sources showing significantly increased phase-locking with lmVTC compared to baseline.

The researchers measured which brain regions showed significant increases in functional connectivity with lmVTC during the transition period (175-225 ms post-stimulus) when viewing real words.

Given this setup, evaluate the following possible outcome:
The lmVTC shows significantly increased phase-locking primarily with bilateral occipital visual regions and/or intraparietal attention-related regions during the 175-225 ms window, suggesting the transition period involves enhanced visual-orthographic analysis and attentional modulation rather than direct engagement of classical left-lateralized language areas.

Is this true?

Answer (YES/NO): NO